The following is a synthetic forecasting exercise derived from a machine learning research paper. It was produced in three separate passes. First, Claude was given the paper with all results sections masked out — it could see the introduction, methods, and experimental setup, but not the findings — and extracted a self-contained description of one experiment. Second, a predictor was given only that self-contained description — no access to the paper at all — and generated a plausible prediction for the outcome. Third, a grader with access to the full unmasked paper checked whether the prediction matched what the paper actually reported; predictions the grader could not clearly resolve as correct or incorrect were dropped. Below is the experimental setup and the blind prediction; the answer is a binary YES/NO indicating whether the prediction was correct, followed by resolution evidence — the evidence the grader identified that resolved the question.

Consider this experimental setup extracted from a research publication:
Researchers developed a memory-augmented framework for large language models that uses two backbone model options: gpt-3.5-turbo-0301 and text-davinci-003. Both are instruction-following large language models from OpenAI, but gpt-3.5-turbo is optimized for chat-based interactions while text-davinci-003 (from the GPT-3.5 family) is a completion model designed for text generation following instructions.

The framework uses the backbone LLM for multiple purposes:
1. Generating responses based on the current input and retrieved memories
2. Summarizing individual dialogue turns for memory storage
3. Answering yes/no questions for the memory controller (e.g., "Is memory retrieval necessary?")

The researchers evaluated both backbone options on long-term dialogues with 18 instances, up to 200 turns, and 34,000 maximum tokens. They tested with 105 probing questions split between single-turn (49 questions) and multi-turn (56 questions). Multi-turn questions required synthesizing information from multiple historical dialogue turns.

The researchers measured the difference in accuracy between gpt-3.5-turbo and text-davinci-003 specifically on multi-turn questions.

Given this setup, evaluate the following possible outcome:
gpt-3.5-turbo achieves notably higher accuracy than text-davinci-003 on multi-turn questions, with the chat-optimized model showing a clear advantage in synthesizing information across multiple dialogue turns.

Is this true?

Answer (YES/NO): NO